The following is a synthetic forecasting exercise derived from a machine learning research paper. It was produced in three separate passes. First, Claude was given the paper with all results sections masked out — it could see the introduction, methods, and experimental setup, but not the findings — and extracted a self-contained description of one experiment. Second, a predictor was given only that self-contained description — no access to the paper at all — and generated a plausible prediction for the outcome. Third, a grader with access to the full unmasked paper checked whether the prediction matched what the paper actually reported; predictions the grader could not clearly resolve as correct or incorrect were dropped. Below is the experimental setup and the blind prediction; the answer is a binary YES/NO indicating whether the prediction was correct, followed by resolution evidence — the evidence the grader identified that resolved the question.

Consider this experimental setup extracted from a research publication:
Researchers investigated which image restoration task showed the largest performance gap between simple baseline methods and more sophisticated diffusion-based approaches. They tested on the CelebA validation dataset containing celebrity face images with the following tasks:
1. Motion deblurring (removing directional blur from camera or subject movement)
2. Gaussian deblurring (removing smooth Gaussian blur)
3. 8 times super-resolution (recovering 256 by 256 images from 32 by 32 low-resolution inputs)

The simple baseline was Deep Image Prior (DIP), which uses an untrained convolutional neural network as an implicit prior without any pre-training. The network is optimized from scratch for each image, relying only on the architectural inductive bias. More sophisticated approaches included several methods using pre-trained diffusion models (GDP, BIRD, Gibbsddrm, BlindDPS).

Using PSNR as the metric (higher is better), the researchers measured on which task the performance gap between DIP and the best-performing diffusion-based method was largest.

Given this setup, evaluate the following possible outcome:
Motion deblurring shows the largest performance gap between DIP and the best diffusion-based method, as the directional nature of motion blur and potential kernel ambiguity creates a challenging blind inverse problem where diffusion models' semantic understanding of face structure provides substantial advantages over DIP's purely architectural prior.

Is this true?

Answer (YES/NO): NO